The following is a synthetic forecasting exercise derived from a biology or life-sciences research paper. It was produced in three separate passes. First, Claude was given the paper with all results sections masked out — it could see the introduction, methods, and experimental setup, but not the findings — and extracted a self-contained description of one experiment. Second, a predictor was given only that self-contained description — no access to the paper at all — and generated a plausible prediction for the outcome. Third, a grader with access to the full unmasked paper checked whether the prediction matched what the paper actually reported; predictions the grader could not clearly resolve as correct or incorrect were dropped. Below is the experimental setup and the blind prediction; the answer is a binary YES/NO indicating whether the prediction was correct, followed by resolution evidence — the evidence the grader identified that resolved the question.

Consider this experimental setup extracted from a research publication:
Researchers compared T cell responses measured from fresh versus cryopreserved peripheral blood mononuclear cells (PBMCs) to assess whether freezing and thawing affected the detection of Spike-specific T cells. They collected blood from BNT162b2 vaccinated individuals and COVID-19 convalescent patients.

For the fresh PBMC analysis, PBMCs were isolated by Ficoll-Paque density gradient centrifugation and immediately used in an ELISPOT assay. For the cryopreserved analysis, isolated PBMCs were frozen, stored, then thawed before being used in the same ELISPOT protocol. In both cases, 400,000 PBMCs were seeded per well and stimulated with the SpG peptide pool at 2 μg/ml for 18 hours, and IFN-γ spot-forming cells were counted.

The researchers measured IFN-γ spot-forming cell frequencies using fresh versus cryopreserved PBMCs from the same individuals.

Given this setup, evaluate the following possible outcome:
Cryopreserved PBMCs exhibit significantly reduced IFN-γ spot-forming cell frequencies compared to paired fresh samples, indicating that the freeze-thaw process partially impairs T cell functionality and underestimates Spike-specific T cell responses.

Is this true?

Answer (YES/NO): YES